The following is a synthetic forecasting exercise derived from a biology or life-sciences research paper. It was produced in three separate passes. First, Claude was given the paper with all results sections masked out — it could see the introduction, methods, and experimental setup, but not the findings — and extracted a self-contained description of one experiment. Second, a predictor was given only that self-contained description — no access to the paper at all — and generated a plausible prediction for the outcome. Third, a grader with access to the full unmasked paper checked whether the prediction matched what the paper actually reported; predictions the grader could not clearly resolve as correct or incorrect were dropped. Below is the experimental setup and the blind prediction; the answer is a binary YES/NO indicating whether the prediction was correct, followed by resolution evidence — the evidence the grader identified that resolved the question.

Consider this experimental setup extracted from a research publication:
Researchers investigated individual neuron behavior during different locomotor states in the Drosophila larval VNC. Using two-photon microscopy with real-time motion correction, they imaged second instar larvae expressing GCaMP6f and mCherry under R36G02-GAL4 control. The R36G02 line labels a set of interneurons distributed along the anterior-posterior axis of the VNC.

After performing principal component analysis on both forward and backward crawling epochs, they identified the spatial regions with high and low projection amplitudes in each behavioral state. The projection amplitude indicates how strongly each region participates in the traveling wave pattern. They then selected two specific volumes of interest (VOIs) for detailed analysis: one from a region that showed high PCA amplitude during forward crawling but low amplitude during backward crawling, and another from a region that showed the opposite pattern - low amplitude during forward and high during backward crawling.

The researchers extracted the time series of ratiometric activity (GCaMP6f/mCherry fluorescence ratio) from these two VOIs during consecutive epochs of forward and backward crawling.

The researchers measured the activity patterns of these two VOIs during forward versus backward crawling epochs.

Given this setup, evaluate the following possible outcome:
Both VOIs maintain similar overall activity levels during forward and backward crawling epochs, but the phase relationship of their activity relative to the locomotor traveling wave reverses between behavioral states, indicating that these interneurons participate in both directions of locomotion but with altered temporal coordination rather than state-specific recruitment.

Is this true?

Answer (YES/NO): NO